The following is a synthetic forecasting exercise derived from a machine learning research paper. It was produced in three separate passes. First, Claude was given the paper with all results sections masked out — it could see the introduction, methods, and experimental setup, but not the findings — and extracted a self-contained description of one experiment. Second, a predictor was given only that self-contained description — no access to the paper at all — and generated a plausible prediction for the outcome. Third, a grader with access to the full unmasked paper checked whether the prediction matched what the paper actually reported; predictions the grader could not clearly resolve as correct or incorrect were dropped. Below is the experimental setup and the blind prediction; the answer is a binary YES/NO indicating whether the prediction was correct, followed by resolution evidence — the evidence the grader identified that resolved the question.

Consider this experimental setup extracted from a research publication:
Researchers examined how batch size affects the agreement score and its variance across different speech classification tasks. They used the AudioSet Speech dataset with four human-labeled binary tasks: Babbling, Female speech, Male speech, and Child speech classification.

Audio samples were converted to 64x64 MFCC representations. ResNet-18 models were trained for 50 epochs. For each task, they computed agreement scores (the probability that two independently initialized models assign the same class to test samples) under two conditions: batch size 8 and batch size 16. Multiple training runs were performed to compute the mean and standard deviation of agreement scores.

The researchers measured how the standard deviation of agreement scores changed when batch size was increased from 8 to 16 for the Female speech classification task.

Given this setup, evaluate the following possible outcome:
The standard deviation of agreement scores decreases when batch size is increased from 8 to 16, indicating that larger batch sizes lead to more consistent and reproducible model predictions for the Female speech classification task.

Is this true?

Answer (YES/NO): NO